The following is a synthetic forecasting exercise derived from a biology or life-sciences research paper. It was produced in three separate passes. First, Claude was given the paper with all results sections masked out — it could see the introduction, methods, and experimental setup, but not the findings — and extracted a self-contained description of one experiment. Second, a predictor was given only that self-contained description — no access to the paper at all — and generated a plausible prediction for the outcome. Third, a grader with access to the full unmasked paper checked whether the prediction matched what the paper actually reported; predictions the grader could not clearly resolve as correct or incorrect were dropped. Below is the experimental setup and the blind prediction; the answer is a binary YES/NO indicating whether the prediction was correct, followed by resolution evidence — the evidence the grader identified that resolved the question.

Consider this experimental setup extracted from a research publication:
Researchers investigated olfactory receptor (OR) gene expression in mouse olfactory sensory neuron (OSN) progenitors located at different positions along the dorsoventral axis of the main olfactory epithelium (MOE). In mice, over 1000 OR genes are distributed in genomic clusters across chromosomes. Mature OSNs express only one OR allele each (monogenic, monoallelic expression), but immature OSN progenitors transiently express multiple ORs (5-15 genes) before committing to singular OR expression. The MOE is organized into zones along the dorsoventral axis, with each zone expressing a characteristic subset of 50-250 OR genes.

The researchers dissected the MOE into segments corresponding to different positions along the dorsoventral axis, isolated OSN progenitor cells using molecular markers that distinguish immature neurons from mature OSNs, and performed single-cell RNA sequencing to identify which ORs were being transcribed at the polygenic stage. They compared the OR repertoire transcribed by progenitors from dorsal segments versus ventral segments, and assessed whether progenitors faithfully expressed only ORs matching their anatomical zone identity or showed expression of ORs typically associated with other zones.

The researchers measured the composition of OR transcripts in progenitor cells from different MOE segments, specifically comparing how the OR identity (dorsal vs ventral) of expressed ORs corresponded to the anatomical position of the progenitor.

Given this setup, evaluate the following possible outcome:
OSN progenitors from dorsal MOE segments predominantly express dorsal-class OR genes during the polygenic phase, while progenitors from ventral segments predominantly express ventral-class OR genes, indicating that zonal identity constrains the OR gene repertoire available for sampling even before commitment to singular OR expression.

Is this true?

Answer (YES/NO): NO